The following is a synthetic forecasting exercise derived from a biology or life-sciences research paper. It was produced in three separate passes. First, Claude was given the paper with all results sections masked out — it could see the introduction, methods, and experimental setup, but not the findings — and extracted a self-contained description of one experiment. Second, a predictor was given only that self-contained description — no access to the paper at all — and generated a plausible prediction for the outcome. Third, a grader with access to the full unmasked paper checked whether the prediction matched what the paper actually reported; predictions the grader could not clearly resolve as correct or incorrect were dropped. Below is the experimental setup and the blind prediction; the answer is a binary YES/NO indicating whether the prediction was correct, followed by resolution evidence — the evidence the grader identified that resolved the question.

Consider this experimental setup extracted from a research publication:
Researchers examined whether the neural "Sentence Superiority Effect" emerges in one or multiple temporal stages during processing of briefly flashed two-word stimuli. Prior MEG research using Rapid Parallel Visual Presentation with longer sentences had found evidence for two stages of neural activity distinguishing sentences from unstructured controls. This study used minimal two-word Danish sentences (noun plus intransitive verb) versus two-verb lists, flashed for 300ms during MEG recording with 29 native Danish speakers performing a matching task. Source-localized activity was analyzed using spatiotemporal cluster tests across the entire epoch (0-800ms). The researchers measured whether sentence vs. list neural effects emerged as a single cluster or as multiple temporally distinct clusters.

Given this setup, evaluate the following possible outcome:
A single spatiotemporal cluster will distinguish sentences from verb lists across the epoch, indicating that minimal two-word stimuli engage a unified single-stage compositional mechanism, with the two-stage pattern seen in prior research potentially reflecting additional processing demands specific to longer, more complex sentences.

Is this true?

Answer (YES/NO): NO